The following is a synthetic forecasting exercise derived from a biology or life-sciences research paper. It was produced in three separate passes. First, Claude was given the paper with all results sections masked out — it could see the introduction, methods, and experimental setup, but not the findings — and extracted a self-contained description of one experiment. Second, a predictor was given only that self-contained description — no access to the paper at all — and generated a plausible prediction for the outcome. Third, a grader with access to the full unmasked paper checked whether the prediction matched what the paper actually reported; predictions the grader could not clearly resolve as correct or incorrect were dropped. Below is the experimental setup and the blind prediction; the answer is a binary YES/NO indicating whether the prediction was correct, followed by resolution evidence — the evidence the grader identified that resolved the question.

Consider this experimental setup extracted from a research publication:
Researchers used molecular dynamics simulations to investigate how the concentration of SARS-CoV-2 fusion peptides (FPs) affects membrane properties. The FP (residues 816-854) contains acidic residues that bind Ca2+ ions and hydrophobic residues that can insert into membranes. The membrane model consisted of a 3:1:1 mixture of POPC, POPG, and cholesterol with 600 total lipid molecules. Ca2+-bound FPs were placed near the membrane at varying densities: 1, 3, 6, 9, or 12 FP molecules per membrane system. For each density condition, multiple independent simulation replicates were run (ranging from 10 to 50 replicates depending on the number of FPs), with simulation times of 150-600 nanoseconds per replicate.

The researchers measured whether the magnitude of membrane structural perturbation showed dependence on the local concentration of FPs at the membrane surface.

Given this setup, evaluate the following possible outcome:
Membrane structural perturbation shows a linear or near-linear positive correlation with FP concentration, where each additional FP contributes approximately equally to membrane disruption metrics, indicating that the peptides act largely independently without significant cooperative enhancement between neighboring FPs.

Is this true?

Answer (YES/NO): NO